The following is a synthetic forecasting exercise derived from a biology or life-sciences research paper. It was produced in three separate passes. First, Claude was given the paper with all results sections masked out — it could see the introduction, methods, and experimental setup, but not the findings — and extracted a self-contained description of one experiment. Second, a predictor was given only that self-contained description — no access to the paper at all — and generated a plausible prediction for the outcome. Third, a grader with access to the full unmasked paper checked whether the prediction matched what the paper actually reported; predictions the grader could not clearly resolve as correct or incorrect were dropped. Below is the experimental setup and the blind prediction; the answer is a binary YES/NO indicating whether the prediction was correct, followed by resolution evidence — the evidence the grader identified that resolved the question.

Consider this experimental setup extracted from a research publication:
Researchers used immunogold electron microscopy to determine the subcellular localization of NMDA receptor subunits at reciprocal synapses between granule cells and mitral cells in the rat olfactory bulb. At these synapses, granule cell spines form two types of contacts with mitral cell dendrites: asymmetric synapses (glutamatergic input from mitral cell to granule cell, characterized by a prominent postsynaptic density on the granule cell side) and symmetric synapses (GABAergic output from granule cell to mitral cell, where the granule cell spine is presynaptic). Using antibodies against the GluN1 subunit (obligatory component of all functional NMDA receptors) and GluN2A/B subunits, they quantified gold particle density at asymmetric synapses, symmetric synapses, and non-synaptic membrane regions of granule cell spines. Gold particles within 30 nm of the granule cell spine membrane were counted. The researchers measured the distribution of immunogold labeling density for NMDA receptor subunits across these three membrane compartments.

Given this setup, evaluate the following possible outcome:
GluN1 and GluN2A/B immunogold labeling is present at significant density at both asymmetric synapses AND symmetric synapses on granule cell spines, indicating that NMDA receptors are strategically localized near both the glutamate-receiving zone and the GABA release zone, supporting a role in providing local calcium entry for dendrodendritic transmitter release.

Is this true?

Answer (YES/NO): YES